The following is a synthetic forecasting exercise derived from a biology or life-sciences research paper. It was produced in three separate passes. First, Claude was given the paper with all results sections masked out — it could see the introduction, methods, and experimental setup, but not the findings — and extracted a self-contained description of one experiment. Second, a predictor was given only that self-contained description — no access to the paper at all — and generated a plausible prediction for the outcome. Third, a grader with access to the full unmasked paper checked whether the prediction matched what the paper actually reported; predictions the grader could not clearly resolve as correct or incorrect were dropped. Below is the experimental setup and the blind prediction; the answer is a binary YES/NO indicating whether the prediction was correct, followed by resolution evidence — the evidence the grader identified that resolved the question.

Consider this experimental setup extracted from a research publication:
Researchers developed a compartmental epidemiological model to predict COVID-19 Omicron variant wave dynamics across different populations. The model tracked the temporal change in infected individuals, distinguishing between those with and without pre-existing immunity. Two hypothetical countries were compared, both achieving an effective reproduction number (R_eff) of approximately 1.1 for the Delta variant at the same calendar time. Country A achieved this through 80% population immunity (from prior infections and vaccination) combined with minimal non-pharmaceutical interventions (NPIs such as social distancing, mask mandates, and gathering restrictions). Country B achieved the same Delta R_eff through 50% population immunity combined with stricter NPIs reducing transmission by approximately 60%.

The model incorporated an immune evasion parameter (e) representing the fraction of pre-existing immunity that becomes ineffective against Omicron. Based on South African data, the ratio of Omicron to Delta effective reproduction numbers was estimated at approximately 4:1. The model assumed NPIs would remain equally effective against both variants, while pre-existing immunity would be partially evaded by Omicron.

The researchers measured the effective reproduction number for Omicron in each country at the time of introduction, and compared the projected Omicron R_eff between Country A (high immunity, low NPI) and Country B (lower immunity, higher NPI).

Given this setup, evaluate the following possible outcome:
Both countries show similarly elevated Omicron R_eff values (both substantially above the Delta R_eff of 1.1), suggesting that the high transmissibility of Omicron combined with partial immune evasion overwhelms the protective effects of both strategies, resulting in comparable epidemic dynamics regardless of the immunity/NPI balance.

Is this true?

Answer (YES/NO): NO